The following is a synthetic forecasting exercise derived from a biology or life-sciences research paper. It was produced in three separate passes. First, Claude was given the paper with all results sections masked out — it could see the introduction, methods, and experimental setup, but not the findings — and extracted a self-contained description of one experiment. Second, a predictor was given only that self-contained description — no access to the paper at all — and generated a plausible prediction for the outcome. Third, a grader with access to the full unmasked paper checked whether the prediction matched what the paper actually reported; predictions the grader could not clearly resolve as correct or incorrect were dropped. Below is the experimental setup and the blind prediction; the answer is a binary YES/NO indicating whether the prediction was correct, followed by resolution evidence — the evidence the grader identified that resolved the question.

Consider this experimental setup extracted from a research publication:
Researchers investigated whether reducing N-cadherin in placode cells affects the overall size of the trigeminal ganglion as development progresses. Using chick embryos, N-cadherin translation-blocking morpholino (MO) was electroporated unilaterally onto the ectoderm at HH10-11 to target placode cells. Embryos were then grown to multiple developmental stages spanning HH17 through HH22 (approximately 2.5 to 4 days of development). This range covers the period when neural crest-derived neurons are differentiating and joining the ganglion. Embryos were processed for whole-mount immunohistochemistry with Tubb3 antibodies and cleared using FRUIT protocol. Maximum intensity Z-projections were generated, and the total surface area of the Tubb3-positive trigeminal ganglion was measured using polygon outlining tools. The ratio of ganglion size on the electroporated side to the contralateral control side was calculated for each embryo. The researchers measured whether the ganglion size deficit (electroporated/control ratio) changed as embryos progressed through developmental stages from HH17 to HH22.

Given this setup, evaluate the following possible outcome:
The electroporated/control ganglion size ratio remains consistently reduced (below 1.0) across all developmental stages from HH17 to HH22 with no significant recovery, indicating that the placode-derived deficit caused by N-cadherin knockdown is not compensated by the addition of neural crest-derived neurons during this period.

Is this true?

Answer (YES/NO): NO